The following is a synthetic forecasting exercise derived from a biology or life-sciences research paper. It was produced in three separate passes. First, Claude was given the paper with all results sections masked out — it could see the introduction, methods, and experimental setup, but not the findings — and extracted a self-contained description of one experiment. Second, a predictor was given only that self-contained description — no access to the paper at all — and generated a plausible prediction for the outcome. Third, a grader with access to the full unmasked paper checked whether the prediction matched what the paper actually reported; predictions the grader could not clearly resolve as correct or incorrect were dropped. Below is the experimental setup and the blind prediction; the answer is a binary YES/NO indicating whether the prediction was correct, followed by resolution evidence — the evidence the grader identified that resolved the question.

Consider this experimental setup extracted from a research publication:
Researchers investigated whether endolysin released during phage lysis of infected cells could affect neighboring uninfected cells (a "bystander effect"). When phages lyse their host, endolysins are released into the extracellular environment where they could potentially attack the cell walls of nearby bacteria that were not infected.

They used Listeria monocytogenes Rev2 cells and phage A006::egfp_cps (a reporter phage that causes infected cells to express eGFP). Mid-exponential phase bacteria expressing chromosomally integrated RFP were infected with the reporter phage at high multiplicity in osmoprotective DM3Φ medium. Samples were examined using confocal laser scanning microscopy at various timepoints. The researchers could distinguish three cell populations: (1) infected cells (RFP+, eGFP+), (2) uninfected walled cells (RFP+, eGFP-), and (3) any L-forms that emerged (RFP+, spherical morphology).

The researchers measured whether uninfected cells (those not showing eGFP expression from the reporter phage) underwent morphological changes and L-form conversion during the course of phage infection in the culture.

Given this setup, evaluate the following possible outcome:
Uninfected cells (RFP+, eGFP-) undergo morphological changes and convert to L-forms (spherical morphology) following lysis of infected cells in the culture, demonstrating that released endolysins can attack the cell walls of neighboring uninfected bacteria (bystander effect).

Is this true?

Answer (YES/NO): YES